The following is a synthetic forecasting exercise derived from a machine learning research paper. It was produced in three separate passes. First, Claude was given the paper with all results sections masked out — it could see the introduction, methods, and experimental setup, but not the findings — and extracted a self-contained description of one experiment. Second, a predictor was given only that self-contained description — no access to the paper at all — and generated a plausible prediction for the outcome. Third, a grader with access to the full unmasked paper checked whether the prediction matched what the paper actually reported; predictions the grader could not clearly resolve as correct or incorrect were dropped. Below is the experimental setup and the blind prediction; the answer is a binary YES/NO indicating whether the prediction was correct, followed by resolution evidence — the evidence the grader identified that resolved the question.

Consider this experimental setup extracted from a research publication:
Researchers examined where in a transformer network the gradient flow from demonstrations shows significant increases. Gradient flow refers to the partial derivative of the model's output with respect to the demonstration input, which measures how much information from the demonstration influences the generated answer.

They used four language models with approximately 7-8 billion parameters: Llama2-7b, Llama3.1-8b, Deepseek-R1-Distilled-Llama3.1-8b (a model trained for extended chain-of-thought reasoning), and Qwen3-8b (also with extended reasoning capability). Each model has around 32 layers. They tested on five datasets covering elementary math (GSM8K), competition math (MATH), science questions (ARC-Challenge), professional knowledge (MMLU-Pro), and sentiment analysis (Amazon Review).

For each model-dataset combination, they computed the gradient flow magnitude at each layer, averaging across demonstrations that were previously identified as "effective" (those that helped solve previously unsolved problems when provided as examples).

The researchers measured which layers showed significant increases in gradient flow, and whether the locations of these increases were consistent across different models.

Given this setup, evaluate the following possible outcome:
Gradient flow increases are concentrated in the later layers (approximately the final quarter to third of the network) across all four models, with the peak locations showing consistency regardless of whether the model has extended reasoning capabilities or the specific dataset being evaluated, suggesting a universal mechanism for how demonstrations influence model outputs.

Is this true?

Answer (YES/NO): NO